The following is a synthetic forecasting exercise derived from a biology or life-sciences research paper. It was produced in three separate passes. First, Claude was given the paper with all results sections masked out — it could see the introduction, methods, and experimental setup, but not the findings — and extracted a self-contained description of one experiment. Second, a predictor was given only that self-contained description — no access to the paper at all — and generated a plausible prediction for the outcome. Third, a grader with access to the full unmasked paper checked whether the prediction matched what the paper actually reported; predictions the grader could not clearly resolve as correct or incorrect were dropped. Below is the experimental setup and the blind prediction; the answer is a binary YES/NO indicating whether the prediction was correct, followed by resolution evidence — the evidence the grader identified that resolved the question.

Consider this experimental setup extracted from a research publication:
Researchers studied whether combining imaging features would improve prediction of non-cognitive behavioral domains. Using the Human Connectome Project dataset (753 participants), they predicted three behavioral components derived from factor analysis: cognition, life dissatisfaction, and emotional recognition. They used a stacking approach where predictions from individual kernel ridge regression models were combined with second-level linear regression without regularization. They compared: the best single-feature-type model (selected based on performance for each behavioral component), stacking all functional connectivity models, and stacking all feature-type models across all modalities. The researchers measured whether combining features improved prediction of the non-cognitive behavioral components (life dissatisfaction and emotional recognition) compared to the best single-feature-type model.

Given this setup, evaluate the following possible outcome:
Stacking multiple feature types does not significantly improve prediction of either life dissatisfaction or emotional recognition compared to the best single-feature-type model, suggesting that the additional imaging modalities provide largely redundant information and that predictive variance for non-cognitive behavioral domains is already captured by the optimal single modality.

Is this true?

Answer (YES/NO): YES